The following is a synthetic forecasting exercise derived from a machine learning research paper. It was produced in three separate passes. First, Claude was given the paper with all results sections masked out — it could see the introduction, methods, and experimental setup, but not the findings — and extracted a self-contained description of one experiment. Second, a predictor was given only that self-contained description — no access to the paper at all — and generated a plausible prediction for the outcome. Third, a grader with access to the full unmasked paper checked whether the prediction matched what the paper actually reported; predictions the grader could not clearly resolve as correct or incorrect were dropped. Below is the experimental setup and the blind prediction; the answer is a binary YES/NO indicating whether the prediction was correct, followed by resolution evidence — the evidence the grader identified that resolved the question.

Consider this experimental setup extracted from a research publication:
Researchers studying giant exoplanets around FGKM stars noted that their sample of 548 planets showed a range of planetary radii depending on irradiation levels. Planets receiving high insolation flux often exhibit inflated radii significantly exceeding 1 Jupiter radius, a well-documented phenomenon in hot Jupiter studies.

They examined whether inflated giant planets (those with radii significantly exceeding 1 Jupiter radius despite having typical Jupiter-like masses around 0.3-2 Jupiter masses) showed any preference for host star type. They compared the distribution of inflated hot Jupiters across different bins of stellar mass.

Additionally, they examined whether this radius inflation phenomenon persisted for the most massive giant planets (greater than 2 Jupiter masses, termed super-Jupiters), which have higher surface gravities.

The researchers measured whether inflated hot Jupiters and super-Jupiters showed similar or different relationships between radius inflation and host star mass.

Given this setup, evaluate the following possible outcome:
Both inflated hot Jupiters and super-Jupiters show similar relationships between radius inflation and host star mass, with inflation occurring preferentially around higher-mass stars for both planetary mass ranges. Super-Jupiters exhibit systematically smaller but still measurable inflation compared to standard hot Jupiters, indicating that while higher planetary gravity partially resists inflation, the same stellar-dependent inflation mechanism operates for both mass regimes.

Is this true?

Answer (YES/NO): NO